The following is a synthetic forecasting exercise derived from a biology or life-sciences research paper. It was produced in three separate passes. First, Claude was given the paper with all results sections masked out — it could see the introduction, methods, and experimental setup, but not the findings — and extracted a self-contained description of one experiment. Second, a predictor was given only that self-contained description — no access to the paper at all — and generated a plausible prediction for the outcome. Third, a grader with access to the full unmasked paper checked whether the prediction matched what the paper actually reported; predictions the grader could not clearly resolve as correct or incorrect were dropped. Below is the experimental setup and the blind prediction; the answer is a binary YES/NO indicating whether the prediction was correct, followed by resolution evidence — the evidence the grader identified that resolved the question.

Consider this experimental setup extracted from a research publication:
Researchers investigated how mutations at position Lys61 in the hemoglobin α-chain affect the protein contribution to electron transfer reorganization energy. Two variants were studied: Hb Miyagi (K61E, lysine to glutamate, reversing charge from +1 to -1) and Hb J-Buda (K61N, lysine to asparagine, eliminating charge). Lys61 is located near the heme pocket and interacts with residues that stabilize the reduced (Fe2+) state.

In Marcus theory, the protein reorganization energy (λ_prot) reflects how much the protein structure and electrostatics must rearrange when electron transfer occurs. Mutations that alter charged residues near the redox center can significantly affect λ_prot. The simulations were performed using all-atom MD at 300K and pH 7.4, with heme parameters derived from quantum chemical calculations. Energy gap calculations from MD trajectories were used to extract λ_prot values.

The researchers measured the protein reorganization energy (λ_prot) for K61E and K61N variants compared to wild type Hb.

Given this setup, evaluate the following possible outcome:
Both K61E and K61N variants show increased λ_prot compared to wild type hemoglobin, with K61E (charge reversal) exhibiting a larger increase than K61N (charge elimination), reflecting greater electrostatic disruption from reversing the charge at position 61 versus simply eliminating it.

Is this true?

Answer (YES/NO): NO